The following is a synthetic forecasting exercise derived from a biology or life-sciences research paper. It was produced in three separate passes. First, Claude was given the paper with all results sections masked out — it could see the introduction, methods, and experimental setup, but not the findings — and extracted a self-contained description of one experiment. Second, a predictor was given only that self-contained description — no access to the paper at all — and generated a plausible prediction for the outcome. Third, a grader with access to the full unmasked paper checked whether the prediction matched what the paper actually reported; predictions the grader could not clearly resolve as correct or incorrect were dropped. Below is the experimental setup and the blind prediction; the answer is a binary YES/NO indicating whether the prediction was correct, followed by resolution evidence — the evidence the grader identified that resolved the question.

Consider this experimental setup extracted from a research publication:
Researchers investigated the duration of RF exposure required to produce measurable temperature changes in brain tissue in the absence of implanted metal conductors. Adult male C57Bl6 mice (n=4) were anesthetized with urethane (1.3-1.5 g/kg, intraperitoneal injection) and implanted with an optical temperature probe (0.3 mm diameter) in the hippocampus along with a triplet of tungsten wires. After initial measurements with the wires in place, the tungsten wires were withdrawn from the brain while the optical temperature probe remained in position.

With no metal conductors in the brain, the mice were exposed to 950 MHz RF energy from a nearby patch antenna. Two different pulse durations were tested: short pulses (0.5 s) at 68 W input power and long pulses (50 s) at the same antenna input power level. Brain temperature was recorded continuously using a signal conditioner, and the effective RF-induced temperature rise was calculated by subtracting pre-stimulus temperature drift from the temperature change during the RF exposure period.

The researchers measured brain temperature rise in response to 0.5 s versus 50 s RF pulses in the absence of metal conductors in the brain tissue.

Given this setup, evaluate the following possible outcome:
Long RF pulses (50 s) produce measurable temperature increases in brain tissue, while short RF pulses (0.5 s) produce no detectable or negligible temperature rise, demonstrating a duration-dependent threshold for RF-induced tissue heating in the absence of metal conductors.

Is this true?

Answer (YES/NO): YES